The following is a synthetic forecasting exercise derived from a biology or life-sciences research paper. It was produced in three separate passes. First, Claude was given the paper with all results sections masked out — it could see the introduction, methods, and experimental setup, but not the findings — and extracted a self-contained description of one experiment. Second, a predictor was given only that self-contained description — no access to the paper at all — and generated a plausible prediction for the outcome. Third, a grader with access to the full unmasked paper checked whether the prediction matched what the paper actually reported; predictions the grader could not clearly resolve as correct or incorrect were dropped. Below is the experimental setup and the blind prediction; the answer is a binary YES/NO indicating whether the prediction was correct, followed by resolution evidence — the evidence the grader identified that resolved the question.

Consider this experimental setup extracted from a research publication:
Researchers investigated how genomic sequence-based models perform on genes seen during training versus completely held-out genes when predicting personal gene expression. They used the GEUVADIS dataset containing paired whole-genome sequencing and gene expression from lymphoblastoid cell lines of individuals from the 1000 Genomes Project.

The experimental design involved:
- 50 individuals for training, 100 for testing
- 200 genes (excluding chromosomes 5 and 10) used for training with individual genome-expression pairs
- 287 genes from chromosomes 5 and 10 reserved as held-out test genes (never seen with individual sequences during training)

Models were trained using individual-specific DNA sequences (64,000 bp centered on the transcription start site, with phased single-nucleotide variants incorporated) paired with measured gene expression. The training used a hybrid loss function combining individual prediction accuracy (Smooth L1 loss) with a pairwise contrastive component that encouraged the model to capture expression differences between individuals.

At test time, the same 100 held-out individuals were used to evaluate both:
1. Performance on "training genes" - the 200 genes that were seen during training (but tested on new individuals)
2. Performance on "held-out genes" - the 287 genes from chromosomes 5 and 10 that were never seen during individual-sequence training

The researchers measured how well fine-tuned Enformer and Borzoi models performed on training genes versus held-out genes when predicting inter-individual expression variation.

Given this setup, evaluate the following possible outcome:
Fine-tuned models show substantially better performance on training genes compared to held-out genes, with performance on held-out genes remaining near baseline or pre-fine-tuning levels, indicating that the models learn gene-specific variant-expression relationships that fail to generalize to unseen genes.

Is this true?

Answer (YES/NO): YES